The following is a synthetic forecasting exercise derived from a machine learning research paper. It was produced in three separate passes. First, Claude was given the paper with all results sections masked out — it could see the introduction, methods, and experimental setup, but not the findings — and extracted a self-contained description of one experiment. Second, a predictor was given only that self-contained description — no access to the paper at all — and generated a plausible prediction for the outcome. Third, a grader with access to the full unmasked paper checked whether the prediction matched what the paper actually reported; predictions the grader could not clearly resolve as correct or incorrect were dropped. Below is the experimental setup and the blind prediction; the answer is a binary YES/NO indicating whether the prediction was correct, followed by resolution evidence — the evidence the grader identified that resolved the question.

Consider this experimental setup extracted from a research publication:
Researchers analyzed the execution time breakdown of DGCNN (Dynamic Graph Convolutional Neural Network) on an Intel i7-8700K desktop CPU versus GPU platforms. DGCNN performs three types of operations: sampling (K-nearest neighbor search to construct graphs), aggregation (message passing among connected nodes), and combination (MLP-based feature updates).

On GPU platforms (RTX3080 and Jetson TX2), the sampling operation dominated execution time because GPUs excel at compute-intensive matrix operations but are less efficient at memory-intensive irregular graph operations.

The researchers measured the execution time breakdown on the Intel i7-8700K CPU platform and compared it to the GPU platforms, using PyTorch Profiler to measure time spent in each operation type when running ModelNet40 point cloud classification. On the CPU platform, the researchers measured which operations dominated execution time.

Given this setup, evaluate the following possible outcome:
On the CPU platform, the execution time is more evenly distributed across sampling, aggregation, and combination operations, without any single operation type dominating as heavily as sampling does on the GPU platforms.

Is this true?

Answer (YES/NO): NO